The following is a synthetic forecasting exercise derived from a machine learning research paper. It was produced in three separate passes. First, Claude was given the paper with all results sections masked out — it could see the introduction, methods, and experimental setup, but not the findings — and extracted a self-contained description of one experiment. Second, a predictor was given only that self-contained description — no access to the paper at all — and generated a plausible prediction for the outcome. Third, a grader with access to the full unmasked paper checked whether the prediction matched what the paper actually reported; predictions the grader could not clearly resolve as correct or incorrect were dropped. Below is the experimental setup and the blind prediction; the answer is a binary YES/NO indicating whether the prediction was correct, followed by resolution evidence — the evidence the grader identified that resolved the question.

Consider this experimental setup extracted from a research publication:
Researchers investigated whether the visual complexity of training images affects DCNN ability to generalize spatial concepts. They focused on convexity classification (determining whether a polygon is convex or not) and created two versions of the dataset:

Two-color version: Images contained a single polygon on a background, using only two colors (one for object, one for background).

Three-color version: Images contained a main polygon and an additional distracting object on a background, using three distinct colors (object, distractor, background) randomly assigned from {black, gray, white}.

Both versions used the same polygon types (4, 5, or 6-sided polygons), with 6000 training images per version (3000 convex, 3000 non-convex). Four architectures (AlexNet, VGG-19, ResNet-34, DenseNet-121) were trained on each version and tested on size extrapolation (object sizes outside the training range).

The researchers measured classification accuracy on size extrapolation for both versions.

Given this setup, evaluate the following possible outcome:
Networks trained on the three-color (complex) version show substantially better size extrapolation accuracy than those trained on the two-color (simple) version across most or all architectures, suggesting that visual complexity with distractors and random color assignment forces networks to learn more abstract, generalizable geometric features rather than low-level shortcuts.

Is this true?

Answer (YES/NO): NO